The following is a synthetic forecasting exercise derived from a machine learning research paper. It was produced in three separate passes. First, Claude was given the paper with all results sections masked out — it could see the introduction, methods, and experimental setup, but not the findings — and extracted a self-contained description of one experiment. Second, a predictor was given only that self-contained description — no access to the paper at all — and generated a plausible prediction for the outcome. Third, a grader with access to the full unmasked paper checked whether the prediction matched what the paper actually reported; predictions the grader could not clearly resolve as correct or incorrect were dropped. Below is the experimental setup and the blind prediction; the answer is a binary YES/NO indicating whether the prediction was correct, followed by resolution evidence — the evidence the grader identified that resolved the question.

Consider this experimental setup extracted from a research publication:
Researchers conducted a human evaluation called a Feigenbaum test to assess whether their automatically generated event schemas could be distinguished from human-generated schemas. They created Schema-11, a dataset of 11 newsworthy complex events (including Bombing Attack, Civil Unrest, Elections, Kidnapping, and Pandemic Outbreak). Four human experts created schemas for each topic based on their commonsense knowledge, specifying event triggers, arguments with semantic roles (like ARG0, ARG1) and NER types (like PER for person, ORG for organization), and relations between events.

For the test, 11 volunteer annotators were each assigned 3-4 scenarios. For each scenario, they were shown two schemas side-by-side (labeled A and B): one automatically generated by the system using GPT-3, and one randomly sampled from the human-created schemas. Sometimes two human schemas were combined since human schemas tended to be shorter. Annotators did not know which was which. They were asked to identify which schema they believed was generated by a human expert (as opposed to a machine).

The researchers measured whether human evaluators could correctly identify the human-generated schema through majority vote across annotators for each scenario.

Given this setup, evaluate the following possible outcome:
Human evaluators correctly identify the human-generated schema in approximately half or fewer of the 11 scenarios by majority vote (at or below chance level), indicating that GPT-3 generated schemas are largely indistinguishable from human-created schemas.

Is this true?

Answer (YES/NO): NO